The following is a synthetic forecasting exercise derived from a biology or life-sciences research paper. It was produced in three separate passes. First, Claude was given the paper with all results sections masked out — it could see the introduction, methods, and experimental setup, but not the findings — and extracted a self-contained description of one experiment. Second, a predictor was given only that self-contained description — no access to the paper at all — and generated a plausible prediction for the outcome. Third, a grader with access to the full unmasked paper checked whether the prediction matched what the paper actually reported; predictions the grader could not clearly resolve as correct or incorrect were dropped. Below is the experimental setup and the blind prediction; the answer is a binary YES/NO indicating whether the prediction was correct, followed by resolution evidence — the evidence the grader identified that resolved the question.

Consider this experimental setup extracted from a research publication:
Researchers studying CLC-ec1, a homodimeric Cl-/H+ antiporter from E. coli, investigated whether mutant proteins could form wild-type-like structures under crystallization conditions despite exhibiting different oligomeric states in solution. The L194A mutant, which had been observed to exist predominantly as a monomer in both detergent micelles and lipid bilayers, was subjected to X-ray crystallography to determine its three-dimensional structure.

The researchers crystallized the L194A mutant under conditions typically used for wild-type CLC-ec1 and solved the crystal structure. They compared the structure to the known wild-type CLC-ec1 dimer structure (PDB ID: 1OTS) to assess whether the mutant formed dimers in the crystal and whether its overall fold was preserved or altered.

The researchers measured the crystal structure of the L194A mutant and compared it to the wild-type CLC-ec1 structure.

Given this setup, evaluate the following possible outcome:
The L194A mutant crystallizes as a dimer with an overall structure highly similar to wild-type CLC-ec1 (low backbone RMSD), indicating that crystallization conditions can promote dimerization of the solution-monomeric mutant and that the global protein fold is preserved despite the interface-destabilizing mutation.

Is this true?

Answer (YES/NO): YES